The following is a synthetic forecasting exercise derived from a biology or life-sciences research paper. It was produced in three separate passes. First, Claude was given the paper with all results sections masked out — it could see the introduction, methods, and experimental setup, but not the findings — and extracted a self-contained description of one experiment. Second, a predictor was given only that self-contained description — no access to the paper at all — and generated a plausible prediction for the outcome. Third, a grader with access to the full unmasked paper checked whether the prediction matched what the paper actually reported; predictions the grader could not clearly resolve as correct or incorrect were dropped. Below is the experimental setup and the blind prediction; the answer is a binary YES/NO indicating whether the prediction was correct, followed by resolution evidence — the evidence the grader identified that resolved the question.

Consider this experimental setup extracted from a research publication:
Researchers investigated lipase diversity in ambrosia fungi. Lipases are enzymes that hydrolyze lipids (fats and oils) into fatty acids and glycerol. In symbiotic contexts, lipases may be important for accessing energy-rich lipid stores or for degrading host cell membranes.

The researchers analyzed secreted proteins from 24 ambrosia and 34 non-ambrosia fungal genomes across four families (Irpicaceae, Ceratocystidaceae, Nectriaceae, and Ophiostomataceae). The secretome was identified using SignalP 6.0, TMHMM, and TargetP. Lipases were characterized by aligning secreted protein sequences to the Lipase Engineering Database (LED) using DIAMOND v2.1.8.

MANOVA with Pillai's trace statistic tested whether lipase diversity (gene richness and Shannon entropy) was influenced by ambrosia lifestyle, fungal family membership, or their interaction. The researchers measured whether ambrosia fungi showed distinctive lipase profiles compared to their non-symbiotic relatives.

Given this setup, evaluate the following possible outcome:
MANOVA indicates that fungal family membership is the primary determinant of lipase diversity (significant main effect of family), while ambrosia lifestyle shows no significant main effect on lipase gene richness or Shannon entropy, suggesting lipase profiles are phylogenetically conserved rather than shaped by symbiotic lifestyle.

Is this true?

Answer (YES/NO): YES